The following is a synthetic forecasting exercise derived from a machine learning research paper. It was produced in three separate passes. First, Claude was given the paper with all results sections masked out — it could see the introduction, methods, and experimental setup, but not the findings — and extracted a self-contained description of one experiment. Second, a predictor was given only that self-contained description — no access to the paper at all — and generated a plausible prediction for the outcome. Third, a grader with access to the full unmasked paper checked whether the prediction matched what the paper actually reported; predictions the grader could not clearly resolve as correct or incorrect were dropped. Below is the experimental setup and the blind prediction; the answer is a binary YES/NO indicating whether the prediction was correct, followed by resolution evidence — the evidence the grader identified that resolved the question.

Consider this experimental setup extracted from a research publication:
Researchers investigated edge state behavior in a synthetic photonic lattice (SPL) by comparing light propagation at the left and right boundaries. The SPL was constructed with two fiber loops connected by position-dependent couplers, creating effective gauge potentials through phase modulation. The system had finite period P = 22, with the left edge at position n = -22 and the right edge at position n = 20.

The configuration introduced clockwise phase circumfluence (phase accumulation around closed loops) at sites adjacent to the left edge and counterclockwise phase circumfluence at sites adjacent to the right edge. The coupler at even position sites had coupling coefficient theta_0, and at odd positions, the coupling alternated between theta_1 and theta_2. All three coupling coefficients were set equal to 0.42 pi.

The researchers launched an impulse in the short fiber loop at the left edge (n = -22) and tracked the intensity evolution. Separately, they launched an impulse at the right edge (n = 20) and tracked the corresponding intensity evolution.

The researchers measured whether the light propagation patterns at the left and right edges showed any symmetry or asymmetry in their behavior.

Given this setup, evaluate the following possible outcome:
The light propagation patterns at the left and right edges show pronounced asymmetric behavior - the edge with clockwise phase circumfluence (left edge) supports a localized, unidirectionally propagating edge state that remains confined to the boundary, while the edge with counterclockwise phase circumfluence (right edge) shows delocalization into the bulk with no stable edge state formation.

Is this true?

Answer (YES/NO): NO